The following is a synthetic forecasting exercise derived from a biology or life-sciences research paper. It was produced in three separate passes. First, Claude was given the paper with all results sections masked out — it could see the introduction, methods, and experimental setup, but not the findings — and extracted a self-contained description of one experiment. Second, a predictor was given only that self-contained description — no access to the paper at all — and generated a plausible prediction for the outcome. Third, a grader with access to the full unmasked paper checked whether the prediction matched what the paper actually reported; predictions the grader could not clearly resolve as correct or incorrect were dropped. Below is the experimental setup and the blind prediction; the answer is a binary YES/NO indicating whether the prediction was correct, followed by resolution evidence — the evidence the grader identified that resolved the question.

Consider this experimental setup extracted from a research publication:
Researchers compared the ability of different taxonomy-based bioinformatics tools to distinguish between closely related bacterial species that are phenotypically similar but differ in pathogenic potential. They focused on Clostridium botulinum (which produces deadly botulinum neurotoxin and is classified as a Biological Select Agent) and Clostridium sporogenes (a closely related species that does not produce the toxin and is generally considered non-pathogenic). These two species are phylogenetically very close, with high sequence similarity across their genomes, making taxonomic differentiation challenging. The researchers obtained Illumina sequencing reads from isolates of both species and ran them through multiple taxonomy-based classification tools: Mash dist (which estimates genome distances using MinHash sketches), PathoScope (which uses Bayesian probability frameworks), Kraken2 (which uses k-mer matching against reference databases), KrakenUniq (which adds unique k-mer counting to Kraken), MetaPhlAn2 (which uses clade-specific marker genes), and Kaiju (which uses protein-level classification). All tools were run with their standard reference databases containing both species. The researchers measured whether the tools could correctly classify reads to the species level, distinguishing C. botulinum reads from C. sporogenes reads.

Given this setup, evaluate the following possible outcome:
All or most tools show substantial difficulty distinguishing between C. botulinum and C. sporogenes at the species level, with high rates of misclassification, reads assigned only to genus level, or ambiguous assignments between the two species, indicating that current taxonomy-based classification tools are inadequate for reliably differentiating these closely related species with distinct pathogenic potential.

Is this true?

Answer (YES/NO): YES